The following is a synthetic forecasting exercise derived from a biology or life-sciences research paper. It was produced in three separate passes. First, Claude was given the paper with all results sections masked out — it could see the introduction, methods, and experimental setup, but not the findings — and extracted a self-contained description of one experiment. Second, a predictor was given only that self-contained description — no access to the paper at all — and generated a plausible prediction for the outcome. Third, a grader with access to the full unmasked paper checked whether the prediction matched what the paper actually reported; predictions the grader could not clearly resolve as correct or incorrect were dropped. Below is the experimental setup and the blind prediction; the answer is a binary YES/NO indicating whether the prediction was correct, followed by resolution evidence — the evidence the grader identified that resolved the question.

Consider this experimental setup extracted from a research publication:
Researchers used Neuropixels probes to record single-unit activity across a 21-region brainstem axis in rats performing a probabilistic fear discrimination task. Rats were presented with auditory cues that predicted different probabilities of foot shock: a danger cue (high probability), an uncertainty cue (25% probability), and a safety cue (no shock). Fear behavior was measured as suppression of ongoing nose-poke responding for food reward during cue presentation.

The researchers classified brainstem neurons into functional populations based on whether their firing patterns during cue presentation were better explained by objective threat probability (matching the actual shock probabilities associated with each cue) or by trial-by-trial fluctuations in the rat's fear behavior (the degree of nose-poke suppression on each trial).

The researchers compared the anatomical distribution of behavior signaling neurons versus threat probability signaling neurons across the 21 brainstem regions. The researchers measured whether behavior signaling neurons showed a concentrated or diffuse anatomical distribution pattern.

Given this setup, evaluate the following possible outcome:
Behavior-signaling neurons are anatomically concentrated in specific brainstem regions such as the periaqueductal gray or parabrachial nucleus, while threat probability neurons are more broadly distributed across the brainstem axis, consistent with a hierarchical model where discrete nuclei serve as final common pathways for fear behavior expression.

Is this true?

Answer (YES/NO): NO